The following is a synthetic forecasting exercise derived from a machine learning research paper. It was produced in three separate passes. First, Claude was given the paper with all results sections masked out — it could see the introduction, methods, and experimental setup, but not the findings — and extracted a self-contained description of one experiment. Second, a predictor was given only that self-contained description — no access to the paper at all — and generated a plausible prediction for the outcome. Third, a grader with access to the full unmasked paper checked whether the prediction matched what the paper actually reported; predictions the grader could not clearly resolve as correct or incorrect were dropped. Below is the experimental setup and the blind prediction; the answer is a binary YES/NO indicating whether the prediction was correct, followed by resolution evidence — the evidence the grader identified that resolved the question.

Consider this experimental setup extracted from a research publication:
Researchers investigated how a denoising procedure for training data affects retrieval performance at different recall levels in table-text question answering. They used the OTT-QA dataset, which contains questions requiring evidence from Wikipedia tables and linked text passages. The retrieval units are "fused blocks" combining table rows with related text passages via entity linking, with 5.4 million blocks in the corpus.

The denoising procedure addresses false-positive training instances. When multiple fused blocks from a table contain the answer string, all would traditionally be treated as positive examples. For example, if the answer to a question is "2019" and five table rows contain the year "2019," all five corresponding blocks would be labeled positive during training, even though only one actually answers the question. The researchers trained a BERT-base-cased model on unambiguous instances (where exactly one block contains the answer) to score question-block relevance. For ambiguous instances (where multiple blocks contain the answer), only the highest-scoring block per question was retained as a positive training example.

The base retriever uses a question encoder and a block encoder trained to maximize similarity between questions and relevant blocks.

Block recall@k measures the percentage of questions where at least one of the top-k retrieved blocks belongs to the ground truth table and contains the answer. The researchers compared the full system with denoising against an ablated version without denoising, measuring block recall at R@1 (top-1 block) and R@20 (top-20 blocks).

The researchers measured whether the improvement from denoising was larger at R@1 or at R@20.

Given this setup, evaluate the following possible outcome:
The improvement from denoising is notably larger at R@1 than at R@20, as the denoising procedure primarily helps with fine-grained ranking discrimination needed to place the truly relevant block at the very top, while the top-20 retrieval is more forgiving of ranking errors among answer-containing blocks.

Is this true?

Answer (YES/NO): YES